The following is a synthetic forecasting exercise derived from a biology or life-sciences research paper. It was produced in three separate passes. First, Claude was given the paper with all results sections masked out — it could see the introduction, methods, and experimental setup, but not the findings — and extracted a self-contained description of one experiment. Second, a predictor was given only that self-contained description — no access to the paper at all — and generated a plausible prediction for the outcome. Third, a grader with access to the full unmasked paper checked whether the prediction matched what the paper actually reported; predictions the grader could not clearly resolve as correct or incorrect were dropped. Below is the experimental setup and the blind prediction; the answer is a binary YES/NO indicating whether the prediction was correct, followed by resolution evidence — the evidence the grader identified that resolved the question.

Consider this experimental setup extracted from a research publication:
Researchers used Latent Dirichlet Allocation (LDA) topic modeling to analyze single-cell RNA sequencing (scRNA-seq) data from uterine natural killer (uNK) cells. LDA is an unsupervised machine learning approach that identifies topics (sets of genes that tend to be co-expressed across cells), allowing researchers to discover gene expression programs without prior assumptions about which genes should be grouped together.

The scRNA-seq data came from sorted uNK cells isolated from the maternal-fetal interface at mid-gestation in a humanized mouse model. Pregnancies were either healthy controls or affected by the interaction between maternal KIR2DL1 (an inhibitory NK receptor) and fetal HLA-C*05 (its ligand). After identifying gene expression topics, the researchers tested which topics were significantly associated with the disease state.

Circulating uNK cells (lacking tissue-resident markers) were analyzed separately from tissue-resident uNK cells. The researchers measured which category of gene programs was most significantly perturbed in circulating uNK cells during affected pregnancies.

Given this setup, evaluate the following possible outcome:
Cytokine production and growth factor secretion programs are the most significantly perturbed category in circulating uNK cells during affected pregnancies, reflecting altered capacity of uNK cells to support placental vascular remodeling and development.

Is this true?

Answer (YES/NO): NO